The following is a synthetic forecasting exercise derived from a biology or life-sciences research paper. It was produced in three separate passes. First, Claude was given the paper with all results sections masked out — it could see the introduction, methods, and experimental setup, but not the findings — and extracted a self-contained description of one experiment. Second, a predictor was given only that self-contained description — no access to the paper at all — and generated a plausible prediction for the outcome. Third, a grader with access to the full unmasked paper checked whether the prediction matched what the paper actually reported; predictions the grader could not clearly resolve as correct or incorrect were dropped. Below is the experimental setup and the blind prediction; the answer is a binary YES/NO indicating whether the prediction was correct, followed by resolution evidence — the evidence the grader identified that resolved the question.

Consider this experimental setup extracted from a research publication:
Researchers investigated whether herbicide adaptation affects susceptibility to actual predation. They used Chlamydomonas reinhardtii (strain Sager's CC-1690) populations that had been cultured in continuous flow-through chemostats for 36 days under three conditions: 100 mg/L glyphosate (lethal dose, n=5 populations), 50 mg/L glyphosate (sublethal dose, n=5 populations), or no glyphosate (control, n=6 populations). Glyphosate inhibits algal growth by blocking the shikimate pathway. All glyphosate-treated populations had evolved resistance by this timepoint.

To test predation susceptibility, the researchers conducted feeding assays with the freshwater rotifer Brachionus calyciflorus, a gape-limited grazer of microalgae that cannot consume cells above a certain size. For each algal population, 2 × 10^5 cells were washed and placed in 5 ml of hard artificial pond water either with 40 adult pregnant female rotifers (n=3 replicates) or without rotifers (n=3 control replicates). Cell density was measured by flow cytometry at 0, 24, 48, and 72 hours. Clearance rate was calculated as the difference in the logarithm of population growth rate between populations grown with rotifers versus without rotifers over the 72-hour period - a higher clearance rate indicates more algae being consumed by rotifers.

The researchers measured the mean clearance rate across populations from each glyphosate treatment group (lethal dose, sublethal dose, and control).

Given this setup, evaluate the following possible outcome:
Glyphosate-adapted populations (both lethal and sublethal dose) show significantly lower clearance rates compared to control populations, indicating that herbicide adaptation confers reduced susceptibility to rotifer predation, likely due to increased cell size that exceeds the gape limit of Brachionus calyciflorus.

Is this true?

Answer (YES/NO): NO